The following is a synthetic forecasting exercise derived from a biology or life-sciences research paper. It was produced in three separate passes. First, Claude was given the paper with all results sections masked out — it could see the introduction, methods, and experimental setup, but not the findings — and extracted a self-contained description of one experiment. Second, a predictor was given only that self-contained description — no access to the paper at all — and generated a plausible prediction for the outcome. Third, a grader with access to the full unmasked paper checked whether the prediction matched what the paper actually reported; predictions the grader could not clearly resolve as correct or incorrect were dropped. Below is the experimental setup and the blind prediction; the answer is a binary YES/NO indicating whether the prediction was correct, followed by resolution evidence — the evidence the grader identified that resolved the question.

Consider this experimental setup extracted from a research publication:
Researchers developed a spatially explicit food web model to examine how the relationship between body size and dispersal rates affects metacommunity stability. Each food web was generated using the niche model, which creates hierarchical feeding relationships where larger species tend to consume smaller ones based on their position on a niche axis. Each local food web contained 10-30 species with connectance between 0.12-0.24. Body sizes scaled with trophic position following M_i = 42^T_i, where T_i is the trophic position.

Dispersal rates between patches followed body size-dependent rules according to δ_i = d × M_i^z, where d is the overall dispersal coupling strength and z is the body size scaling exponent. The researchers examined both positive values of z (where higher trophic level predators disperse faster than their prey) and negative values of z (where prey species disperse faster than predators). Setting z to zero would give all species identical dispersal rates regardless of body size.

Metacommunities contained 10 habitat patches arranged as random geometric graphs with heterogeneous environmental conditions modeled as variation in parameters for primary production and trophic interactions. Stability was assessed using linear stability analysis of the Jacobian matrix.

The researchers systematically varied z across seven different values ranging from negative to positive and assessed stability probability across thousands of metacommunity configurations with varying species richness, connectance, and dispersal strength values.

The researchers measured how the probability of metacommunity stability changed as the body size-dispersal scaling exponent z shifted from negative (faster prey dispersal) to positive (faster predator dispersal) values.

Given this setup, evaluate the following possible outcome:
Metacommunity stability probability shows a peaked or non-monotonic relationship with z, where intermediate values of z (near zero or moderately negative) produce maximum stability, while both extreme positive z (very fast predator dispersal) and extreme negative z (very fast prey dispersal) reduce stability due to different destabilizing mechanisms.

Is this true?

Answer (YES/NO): NO